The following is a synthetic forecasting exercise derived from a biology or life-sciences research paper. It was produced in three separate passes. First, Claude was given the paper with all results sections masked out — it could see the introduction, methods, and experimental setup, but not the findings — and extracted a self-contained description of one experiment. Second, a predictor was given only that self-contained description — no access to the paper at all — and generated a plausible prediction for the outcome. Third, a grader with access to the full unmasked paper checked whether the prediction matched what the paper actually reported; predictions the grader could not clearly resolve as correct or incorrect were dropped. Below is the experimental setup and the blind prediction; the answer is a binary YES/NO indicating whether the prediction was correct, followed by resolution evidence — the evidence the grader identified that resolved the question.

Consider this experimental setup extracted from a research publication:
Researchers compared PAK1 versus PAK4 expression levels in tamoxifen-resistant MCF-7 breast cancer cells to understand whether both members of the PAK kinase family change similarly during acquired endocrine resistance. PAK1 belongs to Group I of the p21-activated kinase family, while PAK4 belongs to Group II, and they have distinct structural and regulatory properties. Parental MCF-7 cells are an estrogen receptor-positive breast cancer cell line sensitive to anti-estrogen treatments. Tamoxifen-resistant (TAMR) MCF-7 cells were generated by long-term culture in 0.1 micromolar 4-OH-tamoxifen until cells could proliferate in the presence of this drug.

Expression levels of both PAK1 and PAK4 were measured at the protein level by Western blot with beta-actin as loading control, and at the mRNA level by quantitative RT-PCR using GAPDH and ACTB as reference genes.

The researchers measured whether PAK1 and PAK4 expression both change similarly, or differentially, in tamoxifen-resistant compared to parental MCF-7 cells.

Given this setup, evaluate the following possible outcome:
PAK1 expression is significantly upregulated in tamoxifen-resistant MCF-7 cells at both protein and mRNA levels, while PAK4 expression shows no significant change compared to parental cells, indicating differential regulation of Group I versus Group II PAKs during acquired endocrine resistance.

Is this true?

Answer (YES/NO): NO